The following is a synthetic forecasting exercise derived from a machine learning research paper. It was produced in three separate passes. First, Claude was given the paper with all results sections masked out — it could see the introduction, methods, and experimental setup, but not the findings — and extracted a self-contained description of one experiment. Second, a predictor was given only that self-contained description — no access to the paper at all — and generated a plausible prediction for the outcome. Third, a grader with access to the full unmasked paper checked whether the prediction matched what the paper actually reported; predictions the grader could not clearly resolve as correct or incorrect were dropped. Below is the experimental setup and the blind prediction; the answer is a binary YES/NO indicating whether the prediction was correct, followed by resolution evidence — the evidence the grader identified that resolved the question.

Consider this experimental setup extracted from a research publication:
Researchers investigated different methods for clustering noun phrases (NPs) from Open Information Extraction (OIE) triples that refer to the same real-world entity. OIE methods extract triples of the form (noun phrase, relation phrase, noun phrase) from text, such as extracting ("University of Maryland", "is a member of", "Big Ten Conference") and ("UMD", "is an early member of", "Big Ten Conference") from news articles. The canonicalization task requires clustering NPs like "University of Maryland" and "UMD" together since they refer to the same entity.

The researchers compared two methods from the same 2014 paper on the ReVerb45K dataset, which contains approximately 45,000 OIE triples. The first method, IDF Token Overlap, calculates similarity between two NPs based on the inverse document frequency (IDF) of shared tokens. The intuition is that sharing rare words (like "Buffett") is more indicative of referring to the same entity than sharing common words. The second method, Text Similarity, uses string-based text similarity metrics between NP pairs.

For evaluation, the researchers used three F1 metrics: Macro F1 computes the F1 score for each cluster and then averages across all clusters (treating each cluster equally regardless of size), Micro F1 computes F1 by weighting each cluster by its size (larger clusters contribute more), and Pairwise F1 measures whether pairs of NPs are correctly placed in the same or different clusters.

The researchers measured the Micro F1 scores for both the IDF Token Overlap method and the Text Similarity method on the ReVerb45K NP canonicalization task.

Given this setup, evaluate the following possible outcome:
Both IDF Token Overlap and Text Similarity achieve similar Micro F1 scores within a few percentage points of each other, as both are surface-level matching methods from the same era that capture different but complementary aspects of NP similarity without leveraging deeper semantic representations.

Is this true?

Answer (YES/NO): NO